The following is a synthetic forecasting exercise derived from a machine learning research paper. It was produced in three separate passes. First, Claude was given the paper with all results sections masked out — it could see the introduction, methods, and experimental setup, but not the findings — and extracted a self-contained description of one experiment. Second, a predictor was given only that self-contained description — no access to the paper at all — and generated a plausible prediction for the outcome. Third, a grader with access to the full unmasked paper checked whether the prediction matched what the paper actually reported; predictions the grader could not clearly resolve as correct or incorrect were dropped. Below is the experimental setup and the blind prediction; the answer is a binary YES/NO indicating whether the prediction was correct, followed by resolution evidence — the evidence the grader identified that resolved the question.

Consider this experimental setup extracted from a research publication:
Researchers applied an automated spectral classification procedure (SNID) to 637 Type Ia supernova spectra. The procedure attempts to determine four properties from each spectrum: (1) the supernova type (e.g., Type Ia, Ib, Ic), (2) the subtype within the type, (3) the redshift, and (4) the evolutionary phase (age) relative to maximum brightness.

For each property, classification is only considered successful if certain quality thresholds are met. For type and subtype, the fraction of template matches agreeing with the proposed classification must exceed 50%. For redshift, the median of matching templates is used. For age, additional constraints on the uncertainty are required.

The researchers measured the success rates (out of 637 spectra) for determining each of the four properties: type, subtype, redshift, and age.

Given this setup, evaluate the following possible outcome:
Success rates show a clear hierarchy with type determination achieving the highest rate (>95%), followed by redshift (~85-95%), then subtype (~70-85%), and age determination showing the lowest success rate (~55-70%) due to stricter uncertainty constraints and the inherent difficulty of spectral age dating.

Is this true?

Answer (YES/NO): NO